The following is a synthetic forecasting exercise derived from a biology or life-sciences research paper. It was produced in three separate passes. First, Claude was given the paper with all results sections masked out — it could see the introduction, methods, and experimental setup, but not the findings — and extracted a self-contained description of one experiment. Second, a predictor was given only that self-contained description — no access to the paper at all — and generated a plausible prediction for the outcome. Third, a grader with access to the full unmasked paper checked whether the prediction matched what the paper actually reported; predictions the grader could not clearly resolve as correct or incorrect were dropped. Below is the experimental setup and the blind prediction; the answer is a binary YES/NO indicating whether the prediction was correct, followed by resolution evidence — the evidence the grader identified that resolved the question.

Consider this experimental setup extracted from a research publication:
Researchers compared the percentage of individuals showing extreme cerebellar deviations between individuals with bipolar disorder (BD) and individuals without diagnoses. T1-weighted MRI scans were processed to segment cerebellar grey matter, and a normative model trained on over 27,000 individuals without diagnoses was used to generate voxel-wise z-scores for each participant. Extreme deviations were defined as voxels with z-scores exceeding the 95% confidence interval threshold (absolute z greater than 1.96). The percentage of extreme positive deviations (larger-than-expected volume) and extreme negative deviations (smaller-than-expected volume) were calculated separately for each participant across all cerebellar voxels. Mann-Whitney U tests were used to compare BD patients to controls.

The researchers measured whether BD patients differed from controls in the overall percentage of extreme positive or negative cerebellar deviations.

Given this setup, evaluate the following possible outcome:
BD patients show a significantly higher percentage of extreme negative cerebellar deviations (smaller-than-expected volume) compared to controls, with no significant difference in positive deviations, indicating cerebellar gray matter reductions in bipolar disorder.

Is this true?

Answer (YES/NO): NO